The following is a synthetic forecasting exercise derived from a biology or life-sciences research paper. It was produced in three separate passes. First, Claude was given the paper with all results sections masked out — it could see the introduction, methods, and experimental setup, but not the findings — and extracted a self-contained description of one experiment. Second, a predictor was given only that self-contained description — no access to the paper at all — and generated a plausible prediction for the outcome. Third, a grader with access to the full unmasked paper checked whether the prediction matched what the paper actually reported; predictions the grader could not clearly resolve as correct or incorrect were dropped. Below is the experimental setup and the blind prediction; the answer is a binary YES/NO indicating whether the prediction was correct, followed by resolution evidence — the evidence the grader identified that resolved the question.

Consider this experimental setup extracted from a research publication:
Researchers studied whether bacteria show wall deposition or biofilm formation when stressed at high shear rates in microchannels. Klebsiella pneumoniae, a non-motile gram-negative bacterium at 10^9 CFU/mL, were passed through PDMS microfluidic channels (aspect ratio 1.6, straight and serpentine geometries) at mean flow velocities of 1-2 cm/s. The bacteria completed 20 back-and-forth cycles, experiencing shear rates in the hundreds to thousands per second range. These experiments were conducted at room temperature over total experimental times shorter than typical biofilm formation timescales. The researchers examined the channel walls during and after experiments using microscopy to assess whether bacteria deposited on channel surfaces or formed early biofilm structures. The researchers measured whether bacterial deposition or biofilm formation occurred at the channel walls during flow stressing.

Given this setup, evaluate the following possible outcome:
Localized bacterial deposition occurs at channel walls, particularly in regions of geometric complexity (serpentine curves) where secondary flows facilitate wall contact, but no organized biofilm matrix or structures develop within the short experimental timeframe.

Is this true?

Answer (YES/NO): NO